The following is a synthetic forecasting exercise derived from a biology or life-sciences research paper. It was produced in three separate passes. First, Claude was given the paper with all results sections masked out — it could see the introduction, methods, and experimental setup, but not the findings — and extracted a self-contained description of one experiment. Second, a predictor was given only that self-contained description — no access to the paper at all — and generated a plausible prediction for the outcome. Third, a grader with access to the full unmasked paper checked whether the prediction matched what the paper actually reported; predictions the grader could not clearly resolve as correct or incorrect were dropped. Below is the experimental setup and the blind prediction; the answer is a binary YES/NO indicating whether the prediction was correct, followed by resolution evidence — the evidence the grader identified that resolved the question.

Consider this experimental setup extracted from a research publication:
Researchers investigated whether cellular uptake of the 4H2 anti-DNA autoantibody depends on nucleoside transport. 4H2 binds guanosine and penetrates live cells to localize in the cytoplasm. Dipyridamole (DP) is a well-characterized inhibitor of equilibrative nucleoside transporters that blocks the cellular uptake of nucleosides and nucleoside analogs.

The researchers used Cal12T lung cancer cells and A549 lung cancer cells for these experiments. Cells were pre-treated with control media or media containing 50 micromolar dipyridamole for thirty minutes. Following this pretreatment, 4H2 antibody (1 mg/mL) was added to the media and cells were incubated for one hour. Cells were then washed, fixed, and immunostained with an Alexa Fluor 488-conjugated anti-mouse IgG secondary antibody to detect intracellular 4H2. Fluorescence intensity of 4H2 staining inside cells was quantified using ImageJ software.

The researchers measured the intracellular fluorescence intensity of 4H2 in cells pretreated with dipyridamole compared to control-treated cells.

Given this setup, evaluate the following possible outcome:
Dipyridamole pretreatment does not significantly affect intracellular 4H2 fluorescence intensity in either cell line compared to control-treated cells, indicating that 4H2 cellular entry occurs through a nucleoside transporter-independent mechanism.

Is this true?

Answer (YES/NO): NO